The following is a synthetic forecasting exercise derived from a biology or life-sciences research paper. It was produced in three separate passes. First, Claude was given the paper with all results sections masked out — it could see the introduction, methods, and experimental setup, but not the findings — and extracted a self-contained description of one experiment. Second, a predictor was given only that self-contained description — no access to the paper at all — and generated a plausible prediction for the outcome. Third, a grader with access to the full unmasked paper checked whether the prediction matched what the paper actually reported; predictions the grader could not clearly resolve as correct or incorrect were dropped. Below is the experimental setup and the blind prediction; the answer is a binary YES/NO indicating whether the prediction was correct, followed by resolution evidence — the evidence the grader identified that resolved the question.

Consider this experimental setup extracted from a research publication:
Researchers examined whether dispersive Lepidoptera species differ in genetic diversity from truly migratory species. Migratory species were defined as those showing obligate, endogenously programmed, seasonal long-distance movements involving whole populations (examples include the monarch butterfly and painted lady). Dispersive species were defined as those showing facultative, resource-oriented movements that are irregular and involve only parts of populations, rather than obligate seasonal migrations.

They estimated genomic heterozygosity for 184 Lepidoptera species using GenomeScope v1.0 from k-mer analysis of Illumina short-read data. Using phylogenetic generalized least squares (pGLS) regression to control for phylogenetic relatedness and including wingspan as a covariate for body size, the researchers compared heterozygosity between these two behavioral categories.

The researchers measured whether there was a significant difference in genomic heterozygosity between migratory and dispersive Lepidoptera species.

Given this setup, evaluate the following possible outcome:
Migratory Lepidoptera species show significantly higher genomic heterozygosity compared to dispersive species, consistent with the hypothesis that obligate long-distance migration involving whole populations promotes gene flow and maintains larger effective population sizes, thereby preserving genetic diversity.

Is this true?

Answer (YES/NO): YES